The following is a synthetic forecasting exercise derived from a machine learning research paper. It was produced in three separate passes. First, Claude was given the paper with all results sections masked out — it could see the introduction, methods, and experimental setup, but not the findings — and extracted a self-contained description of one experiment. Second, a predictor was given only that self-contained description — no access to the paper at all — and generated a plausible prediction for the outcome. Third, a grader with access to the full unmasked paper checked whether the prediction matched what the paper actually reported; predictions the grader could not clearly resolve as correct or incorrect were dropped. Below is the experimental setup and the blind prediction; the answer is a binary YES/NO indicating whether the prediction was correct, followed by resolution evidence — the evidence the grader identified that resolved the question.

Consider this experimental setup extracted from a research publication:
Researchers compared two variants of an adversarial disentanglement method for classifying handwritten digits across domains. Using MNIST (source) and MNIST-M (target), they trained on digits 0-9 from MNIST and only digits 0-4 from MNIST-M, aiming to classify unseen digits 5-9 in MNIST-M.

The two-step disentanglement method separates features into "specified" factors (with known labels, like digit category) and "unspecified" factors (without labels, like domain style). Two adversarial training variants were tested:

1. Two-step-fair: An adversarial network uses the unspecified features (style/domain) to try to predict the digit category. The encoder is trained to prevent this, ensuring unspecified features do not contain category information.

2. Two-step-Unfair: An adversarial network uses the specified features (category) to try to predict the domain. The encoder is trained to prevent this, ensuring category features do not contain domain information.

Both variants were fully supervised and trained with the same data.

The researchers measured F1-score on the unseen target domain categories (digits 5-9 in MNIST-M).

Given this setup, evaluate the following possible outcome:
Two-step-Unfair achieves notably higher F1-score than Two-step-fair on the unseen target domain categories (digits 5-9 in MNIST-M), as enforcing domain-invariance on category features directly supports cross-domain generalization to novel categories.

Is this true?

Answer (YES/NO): NO